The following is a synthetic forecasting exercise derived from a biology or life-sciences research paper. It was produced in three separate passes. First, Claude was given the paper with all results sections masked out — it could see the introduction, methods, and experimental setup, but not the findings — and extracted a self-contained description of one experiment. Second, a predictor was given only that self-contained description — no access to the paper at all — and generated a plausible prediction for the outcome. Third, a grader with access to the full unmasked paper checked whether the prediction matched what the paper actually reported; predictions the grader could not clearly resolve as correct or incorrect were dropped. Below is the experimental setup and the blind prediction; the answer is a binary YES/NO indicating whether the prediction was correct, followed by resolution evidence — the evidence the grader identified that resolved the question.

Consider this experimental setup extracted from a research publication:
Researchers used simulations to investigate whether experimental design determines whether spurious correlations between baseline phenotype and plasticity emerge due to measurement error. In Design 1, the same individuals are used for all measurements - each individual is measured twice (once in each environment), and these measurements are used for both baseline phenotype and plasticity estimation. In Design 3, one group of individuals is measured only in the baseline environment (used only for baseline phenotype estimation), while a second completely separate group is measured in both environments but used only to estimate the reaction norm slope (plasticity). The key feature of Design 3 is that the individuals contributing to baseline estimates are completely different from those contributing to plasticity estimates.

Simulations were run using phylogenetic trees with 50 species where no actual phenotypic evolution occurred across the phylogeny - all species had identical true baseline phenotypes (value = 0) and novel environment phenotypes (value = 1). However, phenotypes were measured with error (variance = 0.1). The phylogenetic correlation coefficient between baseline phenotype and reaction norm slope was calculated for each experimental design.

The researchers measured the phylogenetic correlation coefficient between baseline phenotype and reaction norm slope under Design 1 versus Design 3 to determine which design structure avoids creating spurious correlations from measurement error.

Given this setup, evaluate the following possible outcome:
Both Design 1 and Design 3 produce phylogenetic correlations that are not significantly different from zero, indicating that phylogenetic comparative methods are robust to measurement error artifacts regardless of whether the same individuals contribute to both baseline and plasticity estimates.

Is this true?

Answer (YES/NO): NO